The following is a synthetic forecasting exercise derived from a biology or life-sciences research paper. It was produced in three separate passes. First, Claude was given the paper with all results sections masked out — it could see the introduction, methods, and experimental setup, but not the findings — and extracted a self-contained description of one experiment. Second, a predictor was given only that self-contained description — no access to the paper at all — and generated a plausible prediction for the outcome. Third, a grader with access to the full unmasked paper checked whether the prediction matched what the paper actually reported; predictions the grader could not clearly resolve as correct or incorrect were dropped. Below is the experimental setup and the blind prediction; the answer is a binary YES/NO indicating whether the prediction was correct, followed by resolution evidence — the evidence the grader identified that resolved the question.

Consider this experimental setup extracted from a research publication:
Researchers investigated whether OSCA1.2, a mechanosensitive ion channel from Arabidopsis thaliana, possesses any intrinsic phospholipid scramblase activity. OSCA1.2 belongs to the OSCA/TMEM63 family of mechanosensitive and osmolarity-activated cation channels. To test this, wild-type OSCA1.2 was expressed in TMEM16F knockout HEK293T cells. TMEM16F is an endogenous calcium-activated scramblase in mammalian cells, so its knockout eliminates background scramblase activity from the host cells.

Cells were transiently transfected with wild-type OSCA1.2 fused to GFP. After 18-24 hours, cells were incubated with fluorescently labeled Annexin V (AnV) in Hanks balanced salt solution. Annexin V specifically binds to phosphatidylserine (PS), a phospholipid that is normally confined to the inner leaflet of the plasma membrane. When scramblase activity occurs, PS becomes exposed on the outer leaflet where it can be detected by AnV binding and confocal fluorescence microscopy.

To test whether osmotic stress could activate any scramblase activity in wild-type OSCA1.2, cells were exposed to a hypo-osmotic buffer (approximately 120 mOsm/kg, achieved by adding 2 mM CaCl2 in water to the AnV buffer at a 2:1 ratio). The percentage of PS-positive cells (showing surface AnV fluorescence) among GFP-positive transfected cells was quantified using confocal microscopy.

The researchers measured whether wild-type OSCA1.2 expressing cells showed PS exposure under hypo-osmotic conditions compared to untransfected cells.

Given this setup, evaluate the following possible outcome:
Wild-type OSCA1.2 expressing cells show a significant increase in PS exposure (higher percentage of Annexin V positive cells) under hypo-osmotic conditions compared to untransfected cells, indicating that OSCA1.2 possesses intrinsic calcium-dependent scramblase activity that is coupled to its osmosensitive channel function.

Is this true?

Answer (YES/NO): NO